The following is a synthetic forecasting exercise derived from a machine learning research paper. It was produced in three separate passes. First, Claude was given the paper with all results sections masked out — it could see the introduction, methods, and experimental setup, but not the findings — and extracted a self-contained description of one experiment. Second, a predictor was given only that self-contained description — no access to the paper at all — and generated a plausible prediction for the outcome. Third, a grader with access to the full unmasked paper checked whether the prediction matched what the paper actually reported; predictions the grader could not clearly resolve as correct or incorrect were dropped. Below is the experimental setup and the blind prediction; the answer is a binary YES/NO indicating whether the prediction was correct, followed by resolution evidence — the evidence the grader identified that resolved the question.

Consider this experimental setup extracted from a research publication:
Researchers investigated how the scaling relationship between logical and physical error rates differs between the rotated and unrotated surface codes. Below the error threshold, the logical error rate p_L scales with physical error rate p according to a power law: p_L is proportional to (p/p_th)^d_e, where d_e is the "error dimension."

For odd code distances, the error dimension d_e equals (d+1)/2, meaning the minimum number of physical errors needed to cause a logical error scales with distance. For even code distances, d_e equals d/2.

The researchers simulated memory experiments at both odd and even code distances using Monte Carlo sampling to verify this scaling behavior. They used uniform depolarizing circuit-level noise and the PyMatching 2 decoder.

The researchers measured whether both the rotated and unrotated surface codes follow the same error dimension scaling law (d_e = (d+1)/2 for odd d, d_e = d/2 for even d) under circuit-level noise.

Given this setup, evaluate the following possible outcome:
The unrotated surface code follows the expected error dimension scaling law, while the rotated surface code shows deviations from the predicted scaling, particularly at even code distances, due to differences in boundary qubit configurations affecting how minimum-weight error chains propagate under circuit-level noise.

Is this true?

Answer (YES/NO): NO